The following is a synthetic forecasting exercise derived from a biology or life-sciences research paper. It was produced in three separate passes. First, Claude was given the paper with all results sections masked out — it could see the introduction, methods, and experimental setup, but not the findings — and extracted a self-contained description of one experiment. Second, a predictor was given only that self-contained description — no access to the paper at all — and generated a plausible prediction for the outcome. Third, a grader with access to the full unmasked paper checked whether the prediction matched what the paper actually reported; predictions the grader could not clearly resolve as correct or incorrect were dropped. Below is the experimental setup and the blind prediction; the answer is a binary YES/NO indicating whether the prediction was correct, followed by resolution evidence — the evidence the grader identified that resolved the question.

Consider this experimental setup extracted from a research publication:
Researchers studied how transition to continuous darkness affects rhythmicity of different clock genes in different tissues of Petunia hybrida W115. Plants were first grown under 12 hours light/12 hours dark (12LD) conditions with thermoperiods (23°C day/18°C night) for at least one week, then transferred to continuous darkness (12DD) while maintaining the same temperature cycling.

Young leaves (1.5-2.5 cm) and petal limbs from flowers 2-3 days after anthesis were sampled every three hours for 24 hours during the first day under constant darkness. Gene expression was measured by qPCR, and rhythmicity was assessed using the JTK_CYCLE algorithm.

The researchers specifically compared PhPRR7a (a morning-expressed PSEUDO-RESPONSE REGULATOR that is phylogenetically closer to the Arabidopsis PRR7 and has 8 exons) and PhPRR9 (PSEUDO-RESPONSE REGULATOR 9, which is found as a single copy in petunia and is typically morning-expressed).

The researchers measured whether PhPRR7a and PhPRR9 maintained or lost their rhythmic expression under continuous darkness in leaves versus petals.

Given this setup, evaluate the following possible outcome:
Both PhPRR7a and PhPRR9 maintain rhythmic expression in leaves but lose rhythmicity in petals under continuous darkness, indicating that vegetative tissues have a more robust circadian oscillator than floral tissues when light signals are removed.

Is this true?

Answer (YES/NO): NO